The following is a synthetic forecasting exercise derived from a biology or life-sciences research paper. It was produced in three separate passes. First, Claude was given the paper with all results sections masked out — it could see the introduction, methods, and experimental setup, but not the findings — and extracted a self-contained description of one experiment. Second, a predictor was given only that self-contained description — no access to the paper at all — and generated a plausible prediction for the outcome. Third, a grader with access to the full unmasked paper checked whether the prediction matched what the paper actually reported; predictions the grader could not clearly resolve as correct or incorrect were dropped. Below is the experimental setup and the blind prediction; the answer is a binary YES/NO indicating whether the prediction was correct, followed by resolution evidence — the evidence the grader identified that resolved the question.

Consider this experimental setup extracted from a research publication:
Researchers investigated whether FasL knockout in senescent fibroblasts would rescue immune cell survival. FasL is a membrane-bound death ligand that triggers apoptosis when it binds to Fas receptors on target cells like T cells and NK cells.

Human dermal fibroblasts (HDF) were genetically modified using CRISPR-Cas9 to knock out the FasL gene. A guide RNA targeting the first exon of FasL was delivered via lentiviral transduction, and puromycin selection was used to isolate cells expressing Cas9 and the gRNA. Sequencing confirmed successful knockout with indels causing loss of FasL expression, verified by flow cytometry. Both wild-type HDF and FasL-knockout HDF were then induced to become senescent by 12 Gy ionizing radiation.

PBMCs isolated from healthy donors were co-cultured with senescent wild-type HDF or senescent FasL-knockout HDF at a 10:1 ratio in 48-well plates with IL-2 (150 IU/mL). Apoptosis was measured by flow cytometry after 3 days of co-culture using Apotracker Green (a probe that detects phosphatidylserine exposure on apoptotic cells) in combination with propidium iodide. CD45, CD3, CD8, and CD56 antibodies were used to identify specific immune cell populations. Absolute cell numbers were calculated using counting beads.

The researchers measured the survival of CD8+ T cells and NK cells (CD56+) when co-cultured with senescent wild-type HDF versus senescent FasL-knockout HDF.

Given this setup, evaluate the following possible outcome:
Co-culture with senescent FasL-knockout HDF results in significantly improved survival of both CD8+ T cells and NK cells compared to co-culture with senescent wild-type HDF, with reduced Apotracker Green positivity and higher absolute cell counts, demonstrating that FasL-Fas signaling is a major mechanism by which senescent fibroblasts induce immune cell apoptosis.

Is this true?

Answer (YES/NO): YES